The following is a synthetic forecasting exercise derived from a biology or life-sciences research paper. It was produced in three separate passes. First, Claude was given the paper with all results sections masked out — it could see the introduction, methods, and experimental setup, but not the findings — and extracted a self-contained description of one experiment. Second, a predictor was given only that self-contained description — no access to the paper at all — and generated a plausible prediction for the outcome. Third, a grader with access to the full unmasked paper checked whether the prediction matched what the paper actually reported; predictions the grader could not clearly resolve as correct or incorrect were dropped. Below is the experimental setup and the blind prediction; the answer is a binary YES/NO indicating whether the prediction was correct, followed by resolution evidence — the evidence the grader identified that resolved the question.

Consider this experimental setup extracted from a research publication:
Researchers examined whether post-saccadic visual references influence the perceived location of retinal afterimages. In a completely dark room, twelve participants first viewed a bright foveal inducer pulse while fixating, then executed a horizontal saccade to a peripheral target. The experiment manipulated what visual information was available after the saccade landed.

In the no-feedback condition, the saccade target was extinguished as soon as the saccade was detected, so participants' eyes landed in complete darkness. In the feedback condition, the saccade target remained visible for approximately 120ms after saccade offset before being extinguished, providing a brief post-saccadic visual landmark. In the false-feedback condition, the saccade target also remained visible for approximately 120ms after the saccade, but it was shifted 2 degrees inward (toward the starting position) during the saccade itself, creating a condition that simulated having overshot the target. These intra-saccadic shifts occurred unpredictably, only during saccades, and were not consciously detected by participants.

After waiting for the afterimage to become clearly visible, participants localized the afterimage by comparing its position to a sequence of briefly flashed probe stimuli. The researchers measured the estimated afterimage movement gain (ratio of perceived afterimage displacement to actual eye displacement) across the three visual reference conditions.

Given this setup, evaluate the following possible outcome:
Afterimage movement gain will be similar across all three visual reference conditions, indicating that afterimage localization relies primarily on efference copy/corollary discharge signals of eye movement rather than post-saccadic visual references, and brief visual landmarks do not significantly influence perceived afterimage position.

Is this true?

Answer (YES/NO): YES